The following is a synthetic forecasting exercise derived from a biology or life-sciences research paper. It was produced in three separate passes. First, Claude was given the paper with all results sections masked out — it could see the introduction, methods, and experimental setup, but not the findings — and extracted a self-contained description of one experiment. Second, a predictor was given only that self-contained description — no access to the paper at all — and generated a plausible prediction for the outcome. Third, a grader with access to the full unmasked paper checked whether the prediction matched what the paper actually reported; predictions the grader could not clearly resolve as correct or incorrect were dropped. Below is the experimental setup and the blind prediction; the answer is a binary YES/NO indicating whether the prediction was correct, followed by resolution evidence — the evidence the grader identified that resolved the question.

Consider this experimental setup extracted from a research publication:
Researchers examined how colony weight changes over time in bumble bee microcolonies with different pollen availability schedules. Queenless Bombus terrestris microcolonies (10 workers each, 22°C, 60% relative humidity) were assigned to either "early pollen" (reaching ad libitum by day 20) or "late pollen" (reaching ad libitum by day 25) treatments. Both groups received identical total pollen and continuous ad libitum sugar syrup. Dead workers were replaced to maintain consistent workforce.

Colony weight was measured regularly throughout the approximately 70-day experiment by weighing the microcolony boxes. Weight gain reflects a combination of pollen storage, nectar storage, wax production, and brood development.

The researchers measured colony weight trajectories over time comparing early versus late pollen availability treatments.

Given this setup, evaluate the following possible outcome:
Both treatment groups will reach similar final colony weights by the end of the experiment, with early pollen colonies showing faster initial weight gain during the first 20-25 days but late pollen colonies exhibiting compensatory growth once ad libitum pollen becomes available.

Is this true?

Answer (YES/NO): NO